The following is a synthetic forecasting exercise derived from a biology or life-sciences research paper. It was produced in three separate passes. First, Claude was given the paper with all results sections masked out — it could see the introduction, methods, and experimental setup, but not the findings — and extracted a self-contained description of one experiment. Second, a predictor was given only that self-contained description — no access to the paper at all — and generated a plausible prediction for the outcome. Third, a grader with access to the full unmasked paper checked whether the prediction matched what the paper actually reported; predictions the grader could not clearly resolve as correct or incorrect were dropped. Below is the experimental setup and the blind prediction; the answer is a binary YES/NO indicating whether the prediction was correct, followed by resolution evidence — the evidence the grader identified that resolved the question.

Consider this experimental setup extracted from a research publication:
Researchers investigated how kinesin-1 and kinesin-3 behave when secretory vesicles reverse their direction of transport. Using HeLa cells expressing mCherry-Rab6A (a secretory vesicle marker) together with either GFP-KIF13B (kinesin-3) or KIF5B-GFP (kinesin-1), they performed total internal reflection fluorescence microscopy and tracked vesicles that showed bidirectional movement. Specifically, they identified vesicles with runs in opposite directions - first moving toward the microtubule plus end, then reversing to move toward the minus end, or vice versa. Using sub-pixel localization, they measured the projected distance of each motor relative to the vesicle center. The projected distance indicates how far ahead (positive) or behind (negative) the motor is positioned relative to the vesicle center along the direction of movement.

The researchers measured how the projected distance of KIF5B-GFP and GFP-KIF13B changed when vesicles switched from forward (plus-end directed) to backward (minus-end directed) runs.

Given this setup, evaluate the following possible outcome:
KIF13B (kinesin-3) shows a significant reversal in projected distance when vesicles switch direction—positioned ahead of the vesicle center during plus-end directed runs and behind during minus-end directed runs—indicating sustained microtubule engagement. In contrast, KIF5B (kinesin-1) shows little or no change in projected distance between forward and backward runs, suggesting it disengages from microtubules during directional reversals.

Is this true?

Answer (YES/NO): NO